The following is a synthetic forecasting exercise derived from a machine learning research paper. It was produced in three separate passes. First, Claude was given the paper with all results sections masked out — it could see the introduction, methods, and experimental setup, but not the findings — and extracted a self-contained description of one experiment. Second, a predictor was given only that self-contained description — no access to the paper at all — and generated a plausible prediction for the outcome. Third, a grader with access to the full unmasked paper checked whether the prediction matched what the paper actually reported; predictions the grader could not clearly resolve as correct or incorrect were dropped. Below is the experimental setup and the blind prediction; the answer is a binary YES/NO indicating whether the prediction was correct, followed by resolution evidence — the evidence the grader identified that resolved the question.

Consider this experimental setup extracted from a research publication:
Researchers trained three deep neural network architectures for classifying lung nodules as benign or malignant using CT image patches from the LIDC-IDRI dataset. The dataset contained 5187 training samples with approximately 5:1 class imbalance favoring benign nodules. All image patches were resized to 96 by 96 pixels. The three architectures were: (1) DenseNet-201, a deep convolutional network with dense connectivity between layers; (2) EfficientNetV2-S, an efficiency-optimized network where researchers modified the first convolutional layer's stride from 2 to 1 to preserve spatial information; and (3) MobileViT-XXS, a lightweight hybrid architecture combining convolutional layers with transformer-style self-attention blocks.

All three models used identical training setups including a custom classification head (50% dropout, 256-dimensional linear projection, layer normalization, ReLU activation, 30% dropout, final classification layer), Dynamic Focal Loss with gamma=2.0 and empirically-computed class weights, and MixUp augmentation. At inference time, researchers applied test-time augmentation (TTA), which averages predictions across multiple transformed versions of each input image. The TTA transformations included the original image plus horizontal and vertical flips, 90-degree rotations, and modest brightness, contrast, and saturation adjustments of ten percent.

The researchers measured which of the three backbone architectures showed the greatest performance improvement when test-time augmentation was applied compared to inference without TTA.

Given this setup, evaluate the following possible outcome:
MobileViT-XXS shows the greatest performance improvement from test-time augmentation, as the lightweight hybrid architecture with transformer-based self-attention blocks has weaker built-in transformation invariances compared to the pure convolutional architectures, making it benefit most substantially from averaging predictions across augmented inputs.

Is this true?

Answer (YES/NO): YES